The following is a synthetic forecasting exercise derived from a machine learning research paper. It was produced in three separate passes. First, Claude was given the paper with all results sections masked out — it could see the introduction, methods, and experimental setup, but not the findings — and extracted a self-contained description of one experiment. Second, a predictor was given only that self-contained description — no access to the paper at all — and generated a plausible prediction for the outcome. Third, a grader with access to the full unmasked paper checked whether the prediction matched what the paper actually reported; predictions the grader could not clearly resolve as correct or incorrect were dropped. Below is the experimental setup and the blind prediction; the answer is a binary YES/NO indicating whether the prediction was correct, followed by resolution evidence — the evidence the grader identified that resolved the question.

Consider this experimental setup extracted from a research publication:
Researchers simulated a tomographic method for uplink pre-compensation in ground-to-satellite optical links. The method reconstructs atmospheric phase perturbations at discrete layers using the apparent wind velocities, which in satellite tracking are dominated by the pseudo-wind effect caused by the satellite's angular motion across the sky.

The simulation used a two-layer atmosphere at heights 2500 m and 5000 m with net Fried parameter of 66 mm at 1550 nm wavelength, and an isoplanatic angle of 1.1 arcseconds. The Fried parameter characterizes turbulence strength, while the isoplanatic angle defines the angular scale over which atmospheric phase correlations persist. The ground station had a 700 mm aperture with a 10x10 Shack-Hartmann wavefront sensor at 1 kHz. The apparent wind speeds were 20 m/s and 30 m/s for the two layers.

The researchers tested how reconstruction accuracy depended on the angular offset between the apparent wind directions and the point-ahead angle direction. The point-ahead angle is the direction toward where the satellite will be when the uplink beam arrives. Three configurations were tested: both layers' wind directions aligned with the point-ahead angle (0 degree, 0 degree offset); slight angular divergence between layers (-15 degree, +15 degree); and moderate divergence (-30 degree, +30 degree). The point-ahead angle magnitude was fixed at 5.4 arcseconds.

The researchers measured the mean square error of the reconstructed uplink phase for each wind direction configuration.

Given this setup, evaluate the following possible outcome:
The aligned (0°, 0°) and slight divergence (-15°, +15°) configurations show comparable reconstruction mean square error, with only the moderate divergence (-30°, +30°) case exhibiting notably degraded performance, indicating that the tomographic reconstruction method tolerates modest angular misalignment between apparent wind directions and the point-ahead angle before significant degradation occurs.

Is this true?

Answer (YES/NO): NO